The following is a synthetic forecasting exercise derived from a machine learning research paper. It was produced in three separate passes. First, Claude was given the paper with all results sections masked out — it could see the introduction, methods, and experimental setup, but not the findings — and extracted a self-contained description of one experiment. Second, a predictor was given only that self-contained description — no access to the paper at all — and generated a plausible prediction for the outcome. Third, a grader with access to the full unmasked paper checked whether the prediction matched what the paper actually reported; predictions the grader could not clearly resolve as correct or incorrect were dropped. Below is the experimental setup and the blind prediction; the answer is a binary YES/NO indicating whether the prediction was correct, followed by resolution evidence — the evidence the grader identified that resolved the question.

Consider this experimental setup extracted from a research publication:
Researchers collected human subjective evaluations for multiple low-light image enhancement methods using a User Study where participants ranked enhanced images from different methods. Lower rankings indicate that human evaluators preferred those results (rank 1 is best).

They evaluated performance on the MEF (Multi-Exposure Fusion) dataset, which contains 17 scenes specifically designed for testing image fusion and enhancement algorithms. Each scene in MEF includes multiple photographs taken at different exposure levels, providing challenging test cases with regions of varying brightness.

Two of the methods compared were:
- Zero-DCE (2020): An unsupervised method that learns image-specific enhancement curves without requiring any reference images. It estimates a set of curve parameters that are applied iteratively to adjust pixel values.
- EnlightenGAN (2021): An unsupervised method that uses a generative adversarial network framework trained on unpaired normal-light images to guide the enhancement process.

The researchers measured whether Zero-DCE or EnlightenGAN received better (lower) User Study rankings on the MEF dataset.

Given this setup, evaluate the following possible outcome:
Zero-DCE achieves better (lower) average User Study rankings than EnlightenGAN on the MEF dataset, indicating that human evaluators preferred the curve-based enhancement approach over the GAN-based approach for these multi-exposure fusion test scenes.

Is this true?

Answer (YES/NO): YES